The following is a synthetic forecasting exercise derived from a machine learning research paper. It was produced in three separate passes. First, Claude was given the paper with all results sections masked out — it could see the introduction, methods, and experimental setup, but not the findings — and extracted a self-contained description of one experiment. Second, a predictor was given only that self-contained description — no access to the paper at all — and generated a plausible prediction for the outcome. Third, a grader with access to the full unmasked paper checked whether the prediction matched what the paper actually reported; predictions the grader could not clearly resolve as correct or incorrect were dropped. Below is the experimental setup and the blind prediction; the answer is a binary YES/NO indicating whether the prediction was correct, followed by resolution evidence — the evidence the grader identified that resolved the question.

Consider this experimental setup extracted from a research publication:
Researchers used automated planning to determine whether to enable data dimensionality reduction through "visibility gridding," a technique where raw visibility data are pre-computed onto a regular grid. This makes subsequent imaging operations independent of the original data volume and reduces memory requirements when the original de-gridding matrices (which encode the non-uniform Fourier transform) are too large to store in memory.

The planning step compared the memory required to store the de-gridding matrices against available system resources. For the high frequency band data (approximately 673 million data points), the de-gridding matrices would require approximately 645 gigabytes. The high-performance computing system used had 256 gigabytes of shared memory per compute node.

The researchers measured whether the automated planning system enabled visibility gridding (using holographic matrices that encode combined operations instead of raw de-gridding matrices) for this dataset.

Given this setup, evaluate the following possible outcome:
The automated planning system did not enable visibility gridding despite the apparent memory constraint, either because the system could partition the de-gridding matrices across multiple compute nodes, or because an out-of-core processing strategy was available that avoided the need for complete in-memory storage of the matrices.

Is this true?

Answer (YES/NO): NO